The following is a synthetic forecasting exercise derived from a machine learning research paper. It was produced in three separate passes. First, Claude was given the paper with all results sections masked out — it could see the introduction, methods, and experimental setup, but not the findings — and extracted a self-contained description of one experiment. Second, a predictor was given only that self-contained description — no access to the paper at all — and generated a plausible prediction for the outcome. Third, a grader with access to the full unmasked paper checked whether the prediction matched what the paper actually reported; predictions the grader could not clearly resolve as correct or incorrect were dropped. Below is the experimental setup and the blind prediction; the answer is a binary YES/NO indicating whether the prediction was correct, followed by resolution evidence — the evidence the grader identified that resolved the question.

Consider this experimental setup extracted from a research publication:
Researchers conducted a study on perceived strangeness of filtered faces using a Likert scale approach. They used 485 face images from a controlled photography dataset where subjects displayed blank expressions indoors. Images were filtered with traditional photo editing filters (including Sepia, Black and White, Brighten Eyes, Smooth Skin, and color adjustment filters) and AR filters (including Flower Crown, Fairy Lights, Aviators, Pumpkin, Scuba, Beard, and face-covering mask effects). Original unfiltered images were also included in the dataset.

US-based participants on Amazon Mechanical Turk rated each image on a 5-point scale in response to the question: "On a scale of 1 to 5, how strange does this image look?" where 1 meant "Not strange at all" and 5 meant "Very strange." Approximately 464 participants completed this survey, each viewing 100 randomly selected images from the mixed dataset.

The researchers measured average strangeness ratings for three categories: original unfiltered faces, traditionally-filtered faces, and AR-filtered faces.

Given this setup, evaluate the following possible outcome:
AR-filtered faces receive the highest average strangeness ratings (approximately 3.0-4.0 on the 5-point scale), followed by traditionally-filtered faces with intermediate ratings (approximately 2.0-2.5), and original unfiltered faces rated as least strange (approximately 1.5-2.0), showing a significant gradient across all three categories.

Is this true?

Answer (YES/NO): NO